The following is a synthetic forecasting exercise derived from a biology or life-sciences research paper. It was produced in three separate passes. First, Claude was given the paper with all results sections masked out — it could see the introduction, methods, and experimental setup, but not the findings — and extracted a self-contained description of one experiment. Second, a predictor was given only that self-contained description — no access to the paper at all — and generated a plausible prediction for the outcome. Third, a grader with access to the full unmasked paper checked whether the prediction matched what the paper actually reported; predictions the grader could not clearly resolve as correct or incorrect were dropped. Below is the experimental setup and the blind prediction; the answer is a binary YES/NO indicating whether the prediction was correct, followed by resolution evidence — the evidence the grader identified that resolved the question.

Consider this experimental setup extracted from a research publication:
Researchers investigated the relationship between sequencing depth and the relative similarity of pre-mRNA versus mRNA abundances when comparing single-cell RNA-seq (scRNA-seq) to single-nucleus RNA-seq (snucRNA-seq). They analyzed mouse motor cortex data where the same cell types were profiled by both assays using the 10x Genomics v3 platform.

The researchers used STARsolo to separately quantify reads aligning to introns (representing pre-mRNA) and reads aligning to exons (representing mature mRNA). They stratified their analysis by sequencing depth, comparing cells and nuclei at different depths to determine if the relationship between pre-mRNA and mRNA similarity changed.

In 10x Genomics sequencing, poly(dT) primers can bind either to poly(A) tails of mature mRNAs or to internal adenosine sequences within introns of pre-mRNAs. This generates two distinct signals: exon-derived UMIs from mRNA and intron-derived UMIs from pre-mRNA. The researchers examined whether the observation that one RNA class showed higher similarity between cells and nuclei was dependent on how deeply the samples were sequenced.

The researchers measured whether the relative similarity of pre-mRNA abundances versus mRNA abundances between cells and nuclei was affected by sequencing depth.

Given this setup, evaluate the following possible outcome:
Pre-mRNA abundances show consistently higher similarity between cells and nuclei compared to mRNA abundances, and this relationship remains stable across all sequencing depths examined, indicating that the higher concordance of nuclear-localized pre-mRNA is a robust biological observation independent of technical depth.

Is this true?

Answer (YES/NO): YES